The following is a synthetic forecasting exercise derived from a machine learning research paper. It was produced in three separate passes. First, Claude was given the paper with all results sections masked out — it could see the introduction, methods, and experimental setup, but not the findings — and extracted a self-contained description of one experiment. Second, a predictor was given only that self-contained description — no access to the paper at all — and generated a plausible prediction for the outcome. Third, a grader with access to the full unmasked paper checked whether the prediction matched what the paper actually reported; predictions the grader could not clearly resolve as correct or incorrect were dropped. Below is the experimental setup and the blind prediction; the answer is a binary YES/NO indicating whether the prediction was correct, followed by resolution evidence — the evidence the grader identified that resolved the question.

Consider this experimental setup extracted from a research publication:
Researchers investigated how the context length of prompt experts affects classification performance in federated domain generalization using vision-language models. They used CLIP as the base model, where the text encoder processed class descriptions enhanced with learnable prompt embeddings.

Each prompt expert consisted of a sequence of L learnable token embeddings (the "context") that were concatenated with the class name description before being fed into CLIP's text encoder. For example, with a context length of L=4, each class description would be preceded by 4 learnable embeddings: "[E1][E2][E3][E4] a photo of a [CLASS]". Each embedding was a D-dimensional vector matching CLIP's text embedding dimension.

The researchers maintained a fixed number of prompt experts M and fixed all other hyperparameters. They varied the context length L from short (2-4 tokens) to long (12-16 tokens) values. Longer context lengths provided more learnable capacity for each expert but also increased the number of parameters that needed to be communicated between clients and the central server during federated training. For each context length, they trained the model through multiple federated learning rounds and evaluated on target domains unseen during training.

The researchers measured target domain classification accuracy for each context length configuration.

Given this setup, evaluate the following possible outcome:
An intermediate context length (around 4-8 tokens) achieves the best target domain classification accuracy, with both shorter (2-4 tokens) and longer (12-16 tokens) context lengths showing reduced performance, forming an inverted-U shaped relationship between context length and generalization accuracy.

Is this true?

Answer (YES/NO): NO